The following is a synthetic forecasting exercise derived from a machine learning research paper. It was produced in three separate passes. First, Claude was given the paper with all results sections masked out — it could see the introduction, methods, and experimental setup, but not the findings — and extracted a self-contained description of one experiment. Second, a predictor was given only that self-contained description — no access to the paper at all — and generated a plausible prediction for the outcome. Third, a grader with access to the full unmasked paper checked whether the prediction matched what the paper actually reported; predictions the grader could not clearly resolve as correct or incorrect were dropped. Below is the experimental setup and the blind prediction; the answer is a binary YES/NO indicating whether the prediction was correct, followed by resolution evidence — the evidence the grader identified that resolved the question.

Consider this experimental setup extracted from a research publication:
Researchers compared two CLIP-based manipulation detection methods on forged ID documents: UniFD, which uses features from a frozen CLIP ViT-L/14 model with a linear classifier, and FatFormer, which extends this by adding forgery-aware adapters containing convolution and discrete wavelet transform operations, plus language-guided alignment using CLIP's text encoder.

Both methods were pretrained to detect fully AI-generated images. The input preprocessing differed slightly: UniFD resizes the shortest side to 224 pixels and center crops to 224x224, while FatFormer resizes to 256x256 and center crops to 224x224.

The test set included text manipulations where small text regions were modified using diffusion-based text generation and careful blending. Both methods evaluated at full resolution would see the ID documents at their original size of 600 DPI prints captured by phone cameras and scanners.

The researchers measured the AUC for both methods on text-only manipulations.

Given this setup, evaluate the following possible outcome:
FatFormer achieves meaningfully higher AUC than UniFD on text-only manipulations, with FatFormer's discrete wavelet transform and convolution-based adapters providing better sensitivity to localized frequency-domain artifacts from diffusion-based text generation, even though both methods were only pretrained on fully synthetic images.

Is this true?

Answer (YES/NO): NO